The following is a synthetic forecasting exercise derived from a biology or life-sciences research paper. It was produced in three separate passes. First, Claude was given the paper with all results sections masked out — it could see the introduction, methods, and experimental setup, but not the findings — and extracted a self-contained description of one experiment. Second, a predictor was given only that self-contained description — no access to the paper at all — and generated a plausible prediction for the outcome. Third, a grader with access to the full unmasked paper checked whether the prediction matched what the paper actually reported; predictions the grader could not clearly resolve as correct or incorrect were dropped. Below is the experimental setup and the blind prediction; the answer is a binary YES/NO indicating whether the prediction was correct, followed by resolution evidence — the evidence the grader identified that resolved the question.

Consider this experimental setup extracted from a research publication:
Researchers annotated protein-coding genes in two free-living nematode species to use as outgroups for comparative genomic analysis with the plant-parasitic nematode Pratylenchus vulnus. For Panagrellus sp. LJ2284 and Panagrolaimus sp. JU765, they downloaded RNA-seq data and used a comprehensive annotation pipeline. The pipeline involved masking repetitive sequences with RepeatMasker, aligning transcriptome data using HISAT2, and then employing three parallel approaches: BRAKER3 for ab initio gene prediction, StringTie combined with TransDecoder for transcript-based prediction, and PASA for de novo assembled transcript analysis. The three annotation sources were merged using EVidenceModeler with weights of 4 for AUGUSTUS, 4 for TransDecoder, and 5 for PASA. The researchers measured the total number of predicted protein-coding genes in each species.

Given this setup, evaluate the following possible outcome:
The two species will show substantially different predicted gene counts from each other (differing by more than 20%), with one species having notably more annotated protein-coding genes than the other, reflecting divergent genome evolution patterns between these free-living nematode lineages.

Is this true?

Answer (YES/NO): NO